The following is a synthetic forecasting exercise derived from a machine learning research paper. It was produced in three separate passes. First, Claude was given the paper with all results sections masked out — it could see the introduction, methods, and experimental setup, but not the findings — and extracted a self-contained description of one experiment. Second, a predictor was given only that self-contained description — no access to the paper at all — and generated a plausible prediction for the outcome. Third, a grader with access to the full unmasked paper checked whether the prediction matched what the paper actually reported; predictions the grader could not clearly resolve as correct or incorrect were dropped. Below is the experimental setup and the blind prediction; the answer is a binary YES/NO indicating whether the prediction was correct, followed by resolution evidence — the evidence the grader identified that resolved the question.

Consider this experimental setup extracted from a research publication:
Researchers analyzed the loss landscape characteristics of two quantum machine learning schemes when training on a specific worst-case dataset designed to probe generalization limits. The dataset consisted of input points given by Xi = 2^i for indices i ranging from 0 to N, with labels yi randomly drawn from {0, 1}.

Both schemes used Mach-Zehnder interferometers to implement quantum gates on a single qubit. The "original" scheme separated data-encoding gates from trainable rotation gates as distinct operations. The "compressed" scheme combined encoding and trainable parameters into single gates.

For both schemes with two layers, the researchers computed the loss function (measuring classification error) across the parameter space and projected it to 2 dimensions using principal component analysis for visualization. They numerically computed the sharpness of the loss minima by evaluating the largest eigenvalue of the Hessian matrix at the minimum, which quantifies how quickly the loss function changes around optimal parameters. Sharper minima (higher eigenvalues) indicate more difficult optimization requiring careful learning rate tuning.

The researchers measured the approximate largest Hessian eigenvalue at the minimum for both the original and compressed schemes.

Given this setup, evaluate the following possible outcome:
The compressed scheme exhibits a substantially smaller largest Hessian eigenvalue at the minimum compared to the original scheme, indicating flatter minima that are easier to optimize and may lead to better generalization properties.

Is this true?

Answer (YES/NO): NO